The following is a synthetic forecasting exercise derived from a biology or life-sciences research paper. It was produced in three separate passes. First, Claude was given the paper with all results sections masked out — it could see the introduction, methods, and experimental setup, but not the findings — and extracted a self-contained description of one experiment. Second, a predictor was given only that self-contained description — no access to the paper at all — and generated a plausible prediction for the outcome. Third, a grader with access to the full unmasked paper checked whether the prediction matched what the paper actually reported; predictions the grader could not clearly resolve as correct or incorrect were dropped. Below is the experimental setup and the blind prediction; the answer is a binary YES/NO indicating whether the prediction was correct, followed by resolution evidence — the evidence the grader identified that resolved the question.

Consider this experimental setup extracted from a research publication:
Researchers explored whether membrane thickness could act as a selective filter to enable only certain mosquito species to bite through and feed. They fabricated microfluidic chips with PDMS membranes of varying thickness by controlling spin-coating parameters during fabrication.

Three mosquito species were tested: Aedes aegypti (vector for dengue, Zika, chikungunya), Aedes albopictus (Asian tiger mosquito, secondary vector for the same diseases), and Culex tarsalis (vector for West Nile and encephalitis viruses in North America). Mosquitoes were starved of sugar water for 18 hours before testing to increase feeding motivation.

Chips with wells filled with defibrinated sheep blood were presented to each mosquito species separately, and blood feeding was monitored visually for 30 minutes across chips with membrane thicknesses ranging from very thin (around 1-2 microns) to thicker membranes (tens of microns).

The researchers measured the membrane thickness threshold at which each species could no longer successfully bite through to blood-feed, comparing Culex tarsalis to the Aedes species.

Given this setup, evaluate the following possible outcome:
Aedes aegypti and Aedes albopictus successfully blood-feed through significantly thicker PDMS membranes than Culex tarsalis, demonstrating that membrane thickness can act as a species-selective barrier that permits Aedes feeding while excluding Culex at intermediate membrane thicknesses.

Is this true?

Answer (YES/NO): NO